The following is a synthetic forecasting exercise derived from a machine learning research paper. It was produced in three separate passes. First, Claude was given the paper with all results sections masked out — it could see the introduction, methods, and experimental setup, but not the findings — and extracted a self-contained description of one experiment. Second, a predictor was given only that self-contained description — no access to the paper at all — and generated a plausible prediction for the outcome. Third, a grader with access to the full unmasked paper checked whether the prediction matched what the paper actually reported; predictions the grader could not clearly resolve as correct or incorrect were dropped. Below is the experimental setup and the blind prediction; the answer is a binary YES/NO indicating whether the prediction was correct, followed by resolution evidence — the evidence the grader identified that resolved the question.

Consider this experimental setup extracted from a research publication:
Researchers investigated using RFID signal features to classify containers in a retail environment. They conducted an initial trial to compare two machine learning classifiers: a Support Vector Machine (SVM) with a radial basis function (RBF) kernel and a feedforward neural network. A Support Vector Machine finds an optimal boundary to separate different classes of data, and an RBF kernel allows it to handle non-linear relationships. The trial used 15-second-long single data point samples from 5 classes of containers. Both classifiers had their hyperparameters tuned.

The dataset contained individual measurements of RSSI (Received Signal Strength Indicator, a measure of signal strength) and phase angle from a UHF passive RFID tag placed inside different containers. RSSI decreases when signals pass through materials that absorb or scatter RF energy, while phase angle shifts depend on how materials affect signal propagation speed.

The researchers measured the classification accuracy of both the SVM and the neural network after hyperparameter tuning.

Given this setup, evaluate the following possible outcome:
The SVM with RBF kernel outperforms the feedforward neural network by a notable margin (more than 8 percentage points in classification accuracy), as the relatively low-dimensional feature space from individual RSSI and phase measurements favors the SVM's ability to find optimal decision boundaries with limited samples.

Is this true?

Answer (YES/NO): NO